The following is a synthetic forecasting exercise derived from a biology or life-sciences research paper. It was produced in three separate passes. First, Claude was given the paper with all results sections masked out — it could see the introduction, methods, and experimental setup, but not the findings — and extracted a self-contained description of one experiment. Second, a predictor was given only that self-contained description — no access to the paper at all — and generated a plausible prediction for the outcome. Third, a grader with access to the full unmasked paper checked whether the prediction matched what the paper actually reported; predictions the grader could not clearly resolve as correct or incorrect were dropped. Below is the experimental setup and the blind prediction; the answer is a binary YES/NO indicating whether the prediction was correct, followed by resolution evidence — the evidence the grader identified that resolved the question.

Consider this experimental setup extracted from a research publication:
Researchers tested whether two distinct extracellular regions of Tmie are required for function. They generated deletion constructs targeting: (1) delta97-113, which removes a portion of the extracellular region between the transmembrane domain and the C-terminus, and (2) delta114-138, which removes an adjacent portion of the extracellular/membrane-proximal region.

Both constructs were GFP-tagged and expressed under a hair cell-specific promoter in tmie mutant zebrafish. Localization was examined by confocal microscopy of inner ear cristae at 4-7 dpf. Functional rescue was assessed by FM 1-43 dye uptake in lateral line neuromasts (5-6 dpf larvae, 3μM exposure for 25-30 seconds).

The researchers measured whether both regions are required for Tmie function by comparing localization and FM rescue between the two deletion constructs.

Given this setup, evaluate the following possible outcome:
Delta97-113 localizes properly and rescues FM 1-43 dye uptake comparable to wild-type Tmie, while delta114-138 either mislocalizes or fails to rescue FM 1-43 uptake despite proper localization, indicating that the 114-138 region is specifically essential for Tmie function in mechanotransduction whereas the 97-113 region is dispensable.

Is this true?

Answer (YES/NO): NO